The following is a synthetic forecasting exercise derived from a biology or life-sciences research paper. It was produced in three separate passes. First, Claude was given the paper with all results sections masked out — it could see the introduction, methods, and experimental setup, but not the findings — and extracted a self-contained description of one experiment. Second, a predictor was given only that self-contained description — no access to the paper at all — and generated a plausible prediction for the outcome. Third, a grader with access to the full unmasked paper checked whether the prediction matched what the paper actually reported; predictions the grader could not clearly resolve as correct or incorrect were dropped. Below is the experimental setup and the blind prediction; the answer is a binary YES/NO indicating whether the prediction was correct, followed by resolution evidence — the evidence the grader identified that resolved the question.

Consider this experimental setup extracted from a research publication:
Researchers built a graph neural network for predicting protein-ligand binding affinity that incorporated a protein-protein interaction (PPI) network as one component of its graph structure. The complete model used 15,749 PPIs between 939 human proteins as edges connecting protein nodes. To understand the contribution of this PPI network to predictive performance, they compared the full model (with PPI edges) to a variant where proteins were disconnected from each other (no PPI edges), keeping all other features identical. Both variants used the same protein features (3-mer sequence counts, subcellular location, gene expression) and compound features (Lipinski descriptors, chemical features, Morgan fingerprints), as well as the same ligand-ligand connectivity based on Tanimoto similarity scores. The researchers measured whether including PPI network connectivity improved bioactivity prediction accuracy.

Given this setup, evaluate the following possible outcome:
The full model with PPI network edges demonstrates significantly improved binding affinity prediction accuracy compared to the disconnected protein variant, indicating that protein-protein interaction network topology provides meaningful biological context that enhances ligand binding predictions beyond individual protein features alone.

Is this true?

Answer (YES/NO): NO